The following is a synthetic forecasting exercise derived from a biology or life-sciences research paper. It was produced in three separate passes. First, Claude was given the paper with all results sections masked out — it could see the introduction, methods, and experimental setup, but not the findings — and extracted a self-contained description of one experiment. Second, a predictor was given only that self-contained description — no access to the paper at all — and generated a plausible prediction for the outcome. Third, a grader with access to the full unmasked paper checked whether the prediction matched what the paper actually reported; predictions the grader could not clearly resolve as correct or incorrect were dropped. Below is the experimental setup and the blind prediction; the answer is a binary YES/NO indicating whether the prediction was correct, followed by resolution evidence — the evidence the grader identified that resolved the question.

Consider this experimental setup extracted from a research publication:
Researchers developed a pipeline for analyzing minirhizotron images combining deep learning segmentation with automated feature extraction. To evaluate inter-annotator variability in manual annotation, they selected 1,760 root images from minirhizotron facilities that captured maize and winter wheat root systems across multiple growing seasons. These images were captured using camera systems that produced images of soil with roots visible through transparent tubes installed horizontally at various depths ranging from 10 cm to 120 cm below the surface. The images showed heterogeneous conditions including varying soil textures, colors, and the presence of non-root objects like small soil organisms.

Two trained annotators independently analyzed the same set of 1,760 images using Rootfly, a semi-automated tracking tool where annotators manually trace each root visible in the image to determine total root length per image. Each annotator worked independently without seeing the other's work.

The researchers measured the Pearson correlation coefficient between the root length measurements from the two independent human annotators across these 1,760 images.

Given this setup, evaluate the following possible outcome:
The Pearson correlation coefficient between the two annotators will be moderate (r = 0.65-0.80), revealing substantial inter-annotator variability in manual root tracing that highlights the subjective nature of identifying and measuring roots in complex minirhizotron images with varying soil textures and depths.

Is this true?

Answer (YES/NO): YES